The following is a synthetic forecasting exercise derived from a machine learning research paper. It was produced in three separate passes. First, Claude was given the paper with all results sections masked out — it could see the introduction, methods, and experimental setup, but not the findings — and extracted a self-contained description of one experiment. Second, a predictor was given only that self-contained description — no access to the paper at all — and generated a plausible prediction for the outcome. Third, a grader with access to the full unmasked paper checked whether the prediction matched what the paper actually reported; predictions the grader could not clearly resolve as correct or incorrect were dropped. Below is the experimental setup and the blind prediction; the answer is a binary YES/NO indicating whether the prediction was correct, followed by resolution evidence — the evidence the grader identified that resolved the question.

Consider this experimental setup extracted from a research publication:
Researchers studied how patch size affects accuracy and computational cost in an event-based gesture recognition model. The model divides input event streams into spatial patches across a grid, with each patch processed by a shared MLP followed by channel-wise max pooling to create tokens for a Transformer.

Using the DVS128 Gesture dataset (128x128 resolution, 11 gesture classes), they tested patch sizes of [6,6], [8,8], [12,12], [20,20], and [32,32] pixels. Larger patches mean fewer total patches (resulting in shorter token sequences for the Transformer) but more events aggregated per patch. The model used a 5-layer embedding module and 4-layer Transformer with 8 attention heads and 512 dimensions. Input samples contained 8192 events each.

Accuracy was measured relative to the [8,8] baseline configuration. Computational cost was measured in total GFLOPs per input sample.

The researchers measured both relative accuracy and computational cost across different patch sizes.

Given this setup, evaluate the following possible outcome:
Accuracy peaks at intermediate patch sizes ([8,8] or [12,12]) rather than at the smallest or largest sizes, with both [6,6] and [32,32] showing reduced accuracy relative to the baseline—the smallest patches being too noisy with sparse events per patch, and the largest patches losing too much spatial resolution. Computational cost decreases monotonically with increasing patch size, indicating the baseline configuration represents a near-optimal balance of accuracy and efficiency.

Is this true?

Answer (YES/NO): NO